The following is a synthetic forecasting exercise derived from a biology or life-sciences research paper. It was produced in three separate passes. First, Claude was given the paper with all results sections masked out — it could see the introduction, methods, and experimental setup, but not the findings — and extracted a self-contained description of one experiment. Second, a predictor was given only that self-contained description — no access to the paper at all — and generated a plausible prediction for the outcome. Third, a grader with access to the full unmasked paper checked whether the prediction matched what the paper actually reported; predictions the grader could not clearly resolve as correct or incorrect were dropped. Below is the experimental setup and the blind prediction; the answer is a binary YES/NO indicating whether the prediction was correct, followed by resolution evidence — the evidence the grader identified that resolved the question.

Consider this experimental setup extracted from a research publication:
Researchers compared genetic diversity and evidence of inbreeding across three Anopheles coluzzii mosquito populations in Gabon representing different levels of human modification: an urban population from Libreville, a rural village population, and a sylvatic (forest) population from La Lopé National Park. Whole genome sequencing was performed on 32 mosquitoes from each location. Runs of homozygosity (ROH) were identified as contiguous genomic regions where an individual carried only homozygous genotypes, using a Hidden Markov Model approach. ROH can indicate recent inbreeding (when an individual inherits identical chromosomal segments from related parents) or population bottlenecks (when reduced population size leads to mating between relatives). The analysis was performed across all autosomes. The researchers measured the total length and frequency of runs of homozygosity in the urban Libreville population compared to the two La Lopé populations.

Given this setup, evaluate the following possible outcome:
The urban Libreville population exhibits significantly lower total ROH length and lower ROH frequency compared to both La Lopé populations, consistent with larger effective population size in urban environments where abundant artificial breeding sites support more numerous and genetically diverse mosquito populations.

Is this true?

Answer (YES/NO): NO